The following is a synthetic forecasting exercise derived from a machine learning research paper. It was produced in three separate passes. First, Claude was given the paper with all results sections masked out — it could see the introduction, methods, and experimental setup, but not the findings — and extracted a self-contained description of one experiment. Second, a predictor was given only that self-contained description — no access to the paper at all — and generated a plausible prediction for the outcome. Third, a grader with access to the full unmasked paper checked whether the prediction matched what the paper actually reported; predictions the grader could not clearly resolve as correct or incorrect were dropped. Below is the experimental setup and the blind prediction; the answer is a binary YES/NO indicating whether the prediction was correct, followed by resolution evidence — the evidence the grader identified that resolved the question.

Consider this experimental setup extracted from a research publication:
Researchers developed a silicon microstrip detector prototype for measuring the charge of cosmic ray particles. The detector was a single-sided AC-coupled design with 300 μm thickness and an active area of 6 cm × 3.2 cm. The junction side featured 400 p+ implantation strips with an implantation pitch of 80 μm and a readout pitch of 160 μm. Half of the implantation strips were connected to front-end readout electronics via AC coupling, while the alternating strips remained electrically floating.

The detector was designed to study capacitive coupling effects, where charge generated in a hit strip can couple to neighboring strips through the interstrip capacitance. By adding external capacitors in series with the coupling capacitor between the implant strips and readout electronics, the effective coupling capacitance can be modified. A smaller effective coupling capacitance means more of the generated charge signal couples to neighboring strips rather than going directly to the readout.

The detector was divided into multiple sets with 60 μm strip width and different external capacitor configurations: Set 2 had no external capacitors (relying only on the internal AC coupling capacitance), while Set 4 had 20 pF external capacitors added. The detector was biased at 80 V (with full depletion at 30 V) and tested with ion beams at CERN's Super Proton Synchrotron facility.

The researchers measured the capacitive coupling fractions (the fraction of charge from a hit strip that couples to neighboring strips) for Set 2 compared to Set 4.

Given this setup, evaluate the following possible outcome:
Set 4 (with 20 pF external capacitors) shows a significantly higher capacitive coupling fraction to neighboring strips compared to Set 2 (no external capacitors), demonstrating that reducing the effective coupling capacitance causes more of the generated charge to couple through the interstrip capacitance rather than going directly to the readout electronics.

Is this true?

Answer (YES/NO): YES